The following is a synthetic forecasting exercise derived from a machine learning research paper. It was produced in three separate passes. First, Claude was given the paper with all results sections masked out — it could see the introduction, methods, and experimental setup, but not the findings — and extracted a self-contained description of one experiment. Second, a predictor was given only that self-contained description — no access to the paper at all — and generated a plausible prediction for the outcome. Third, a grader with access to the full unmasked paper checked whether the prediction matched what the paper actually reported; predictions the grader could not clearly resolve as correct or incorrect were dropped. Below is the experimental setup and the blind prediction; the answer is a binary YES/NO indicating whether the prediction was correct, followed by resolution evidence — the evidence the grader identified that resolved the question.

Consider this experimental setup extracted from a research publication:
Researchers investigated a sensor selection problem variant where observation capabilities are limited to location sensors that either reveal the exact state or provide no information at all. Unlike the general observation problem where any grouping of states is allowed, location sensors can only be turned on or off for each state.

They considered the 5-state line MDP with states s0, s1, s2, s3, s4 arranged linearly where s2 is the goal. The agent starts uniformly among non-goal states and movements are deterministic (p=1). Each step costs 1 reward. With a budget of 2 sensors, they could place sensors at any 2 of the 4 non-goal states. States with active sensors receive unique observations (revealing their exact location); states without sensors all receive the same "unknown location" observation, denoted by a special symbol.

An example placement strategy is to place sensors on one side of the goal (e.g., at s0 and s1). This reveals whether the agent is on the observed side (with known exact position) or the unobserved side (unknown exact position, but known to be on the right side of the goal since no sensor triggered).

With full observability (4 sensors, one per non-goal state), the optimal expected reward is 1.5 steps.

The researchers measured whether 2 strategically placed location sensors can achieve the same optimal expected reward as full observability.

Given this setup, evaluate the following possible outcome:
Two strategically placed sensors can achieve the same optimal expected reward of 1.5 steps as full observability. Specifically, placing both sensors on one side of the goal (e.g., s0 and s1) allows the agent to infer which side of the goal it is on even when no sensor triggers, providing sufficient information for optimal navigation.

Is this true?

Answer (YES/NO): YES